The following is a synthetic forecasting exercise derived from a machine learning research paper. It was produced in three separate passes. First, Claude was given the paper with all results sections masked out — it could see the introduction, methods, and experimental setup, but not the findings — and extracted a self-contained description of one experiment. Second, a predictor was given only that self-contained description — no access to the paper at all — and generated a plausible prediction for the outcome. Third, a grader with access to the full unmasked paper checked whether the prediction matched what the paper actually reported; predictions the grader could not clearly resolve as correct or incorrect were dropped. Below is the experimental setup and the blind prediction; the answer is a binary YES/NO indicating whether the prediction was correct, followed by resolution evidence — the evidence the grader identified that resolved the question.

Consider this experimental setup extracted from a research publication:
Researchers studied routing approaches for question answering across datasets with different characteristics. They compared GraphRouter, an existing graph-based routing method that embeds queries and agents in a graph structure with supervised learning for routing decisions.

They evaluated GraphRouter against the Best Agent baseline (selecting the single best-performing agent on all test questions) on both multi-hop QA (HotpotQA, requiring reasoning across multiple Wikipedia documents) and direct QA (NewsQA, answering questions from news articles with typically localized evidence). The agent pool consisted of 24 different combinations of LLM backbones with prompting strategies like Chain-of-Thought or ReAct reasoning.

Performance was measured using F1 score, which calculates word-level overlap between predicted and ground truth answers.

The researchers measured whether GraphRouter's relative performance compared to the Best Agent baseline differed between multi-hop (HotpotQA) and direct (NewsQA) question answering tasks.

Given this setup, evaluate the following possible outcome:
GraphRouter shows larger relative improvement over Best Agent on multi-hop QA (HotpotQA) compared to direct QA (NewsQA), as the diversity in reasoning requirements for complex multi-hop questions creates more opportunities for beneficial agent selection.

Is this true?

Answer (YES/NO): NO